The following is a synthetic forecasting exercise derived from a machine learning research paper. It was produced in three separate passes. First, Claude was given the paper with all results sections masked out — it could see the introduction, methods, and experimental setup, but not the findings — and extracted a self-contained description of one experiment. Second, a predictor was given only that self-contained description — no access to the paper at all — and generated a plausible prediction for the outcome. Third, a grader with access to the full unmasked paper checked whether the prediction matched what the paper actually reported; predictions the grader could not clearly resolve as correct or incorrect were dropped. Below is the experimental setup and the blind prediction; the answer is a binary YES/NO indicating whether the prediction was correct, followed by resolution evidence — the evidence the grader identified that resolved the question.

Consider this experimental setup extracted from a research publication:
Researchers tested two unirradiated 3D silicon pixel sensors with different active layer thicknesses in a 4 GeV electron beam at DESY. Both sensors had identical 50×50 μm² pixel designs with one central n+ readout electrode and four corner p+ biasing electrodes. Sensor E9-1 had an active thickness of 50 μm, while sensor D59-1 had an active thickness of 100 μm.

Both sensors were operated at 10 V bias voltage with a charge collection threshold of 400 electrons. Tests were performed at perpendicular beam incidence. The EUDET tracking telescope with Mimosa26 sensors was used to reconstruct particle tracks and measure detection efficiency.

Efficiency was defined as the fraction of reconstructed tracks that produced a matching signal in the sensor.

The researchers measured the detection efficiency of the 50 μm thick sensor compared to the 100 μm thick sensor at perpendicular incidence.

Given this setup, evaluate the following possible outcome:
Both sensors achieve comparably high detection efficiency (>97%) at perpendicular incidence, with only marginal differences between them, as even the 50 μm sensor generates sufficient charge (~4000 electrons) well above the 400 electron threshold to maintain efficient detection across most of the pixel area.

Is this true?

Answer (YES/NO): YES